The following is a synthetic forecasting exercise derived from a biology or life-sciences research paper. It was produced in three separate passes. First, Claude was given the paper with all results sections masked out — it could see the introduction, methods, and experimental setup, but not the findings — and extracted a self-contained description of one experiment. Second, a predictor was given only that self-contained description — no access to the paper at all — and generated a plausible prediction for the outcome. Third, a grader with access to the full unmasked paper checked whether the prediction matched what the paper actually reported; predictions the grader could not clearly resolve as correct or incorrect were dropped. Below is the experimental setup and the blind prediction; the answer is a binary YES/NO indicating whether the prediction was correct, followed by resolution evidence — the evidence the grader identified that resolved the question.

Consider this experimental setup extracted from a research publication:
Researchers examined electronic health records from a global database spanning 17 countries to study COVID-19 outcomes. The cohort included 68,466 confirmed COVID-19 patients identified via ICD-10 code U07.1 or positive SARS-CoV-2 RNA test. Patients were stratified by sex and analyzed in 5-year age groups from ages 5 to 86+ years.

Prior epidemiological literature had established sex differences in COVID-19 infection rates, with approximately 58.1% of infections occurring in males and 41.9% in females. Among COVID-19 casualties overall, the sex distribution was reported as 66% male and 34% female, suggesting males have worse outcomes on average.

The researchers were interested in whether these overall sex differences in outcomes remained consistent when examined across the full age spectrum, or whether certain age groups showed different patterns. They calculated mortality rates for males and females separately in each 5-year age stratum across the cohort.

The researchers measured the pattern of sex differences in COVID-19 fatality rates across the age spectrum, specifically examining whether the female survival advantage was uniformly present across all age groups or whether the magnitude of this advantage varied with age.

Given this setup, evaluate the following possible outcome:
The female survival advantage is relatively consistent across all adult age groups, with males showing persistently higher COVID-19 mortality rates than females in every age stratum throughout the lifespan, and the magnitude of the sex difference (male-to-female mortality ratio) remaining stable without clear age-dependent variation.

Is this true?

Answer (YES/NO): NO